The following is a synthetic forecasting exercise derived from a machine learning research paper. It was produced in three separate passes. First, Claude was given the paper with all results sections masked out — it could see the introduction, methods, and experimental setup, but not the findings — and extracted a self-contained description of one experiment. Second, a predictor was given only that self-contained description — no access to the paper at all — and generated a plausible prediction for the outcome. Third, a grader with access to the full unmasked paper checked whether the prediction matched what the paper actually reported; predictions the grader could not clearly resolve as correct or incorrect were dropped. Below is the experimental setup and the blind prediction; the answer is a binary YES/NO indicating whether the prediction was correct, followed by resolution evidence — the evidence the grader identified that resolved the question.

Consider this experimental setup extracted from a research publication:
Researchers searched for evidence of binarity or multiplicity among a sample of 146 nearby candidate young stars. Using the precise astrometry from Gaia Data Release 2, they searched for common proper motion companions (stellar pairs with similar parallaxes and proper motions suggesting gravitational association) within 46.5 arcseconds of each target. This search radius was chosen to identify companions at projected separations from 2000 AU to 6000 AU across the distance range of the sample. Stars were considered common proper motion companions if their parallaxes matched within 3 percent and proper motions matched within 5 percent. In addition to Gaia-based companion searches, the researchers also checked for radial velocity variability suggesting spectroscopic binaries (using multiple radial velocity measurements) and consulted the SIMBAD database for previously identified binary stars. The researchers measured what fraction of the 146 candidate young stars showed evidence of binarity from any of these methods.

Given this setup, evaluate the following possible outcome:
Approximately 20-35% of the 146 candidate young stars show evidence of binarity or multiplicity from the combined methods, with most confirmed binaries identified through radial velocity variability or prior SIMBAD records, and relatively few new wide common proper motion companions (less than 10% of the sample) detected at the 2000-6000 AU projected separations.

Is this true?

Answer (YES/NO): NO